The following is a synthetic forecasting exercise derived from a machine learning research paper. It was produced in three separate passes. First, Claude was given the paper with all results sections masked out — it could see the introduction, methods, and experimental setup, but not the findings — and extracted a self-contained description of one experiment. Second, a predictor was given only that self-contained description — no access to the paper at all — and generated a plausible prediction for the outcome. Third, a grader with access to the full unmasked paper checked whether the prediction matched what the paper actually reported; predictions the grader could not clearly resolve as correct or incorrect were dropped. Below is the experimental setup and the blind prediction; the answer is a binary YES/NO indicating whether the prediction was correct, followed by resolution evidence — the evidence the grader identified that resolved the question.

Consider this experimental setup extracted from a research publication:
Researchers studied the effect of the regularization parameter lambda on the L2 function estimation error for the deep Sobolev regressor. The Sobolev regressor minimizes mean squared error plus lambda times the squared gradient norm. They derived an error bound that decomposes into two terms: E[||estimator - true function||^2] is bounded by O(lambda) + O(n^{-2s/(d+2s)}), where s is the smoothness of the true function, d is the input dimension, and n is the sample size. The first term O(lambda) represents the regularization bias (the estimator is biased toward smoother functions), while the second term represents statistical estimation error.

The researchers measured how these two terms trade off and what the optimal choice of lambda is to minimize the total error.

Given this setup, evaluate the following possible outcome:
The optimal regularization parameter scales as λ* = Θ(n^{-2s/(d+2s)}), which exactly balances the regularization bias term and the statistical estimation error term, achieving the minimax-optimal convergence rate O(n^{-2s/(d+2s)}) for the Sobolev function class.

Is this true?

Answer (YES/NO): YES